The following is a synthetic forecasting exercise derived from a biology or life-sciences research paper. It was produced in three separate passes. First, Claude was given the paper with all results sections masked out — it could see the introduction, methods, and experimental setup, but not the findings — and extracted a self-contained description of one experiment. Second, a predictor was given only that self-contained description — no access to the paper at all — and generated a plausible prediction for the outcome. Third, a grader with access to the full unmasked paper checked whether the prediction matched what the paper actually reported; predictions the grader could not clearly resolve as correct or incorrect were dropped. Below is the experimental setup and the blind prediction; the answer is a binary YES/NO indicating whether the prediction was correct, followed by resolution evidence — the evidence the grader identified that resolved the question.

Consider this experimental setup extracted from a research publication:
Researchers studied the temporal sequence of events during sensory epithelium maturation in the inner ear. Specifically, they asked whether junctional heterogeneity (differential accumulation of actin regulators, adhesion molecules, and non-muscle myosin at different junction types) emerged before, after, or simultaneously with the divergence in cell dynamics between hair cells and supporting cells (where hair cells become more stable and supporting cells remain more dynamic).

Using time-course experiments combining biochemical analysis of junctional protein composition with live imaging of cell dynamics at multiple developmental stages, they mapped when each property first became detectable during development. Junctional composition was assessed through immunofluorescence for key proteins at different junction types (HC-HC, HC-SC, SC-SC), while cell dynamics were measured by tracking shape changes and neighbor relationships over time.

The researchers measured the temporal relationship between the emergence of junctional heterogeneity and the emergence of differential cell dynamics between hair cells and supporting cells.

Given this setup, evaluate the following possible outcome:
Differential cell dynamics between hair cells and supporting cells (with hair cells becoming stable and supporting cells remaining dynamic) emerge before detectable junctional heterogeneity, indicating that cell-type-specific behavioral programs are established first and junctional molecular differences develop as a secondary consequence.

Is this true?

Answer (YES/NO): NO